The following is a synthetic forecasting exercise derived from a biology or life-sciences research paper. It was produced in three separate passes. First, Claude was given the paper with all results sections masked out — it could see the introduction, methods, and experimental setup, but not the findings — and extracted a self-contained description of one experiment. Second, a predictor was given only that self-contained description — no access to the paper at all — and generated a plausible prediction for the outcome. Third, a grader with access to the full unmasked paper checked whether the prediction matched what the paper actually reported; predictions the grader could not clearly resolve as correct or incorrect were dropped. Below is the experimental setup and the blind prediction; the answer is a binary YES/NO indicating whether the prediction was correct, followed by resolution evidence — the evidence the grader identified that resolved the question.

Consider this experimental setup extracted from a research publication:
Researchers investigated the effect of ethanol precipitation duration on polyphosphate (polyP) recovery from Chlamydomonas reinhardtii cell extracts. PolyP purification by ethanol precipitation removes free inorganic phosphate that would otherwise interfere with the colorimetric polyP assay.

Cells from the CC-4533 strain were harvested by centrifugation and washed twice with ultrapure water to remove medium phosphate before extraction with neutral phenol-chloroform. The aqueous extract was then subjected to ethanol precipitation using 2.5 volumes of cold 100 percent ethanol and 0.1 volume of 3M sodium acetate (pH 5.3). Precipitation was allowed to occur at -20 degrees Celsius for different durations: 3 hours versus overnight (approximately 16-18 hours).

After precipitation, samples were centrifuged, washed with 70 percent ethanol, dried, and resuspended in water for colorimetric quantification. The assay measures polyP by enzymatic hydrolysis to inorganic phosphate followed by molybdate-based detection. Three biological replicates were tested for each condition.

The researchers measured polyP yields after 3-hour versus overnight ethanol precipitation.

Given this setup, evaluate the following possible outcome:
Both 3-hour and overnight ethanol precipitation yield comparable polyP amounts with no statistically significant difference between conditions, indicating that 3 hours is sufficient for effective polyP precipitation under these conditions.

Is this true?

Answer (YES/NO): YES